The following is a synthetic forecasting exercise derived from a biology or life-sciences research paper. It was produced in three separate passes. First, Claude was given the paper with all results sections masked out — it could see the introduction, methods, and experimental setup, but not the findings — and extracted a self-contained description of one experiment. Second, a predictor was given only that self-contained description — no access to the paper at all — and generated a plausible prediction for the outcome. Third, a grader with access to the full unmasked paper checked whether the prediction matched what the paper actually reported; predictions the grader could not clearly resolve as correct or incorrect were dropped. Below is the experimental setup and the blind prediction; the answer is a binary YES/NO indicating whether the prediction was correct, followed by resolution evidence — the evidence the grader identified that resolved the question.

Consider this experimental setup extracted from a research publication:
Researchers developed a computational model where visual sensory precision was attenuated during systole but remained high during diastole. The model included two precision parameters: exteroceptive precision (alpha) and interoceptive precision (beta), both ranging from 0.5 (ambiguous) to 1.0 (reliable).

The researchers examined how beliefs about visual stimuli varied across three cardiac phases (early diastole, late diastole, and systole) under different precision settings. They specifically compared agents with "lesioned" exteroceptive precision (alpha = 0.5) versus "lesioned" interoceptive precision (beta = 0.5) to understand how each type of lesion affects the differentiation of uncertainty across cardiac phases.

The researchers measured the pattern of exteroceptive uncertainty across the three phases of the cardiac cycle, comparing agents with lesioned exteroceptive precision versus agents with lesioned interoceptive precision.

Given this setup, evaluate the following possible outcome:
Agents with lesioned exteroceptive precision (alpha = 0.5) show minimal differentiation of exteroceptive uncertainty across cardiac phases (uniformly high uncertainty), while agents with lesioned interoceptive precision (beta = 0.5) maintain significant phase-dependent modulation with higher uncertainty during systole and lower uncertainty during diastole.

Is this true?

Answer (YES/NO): NO